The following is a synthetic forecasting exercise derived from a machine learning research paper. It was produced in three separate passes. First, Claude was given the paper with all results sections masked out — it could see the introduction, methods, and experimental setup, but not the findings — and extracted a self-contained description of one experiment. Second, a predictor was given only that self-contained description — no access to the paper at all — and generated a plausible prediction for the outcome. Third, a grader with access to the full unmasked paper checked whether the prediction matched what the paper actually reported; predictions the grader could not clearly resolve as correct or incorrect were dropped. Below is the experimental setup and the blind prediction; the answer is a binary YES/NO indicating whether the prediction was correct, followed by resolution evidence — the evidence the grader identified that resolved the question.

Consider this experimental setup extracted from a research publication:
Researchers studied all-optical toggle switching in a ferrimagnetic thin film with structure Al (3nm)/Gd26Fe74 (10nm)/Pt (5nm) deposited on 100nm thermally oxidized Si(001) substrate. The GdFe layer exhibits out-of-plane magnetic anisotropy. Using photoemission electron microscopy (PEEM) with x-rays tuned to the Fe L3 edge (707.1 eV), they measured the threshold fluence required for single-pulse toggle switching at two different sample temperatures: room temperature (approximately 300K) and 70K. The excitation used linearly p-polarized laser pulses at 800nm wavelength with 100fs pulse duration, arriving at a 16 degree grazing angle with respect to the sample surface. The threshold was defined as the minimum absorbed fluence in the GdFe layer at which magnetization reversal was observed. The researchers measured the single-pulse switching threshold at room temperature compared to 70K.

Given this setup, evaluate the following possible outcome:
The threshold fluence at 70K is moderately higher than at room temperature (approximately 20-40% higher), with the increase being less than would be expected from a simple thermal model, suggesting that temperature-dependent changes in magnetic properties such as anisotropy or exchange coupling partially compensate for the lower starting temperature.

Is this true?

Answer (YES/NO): NO